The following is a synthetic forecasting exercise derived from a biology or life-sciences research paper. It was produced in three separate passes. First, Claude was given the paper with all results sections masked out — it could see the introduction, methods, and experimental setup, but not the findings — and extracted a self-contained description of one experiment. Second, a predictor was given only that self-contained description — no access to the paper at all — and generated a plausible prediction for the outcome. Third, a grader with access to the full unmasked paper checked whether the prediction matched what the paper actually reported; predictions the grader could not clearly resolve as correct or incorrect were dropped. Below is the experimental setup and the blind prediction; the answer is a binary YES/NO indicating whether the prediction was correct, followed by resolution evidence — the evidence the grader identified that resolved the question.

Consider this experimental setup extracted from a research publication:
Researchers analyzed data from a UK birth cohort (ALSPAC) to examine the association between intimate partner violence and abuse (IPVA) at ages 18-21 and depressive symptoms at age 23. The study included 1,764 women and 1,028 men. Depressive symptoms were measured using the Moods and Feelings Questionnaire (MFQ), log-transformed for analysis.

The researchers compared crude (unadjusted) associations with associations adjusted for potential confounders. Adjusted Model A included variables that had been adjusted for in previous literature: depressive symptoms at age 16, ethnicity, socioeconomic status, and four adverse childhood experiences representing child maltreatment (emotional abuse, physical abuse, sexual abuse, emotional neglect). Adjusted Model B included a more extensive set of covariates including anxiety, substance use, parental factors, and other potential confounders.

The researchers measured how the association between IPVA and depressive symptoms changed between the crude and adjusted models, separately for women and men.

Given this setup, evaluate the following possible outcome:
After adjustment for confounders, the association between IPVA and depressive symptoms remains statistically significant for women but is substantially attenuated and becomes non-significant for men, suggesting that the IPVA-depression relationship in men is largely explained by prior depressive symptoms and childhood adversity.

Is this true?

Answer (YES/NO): YES